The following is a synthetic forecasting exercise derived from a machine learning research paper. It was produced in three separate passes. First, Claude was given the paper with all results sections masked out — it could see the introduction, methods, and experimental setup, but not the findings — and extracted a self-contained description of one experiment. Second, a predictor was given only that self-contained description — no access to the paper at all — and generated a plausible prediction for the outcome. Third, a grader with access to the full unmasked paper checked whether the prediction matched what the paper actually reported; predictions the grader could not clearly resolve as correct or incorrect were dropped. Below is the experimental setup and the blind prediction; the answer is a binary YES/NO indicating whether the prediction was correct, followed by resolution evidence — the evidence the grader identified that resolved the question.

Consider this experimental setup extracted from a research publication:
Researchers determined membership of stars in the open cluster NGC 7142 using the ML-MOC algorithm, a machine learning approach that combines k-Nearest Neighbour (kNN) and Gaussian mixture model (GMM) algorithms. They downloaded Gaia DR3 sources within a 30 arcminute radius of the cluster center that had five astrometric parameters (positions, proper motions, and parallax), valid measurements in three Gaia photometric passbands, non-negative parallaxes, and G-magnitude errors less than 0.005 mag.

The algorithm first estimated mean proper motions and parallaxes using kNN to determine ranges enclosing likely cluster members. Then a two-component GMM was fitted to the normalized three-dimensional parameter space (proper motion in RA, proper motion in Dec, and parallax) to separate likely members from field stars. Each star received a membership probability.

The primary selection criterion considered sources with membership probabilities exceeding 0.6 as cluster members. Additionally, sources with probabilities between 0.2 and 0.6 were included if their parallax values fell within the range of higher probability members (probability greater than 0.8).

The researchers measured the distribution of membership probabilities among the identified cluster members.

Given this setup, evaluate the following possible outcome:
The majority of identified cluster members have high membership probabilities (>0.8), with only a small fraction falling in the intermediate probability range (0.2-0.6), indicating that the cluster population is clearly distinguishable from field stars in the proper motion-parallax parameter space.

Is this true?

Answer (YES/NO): NO